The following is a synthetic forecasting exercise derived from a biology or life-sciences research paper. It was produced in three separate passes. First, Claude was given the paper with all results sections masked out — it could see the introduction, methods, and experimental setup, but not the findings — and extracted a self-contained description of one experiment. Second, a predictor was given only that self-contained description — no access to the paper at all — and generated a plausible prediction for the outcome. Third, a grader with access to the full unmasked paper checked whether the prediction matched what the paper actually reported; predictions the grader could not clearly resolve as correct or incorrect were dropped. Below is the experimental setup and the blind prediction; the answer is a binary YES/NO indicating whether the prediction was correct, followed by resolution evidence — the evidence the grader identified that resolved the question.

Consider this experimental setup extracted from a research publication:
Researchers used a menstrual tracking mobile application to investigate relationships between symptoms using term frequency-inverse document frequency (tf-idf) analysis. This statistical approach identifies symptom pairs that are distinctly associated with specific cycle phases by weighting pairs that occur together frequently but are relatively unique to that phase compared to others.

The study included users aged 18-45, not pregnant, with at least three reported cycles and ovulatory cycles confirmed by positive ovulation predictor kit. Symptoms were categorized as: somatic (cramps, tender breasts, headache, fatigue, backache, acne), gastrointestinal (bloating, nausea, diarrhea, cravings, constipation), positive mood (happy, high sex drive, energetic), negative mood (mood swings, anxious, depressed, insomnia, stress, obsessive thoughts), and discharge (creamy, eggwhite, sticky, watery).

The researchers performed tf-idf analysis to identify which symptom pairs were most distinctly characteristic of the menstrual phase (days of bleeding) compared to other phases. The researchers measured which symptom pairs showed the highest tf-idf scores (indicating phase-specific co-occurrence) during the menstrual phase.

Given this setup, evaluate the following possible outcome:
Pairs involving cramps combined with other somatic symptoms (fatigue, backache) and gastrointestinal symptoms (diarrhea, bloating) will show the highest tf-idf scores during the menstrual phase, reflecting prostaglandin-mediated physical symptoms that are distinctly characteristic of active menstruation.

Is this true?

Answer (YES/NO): NO